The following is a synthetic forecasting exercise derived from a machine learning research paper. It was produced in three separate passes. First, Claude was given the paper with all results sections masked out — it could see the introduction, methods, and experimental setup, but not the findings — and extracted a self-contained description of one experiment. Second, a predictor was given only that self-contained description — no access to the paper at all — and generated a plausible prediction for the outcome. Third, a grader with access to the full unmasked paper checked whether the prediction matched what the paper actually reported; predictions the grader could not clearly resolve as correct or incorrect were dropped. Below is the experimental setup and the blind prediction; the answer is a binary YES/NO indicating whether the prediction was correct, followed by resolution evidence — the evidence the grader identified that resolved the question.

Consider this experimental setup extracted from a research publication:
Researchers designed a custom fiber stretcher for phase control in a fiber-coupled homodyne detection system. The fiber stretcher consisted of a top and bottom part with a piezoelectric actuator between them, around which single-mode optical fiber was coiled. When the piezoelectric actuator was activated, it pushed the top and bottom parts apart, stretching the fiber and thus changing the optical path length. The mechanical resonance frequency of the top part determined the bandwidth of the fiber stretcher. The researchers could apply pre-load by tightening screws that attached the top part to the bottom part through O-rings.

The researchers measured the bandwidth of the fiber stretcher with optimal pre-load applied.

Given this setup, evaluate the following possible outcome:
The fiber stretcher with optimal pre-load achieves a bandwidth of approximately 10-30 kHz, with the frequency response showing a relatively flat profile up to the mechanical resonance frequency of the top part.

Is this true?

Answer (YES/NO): NO